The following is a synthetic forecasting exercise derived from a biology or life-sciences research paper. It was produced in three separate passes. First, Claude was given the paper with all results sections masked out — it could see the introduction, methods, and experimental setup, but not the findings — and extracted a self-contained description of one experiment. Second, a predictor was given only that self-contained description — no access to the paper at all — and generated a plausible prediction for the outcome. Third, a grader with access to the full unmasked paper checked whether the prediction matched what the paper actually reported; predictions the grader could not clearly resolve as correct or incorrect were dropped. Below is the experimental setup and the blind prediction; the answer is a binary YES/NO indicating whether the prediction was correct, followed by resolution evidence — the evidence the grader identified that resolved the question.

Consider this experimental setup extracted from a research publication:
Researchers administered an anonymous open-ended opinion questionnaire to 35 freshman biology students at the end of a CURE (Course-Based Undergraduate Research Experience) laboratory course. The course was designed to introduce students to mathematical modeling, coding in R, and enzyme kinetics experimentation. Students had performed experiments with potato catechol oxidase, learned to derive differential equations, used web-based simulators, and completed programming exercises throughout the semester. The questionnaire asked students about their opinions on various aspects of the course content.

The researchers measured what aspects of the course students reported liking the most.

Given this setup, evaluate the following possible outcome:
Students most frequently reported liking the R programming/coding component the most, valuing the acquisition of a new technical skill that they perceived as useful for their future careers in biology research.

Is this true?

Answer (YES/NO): NO